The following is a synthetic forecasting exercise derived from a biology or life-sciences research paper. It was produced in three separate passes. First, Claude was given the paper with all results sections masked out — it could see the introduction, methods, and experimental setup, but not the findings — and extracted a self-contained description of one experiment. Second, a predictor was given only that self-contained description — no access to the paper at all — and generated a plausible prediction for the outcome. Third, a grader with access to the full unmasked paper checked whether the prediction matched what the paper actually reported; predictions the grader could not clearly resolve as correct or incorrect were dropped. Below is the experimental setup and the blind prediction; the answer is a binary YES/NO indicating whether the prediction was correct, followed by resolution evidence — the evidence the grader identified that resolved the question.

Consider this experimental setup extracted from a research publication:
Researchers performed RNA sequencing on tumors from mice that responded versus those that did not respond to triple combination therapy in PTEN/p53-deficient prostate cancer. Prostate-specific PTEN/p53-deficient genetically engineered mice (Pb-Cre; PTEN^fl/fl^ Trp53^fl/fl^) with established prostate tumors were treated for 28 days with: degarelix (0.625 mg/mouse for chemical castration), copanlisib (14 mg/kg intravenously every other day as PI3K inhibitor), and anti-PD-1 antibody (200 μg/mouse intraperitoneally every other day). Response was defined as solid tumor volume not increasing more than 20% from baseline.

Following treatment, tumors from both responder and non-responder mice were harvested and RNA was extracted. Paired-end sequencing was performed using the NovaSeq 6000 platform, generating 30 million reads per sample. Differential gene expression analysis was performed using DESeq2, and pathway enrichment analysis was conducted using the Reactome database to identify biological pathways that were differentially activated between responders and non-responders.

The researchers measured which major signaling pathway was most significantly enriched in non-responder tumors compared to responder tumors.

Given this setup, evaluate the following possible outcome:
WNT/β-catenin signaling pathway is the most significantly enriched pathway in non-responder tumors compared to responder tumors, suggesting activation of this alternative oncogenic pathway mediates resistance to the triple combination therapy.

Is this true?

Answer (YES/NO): YES